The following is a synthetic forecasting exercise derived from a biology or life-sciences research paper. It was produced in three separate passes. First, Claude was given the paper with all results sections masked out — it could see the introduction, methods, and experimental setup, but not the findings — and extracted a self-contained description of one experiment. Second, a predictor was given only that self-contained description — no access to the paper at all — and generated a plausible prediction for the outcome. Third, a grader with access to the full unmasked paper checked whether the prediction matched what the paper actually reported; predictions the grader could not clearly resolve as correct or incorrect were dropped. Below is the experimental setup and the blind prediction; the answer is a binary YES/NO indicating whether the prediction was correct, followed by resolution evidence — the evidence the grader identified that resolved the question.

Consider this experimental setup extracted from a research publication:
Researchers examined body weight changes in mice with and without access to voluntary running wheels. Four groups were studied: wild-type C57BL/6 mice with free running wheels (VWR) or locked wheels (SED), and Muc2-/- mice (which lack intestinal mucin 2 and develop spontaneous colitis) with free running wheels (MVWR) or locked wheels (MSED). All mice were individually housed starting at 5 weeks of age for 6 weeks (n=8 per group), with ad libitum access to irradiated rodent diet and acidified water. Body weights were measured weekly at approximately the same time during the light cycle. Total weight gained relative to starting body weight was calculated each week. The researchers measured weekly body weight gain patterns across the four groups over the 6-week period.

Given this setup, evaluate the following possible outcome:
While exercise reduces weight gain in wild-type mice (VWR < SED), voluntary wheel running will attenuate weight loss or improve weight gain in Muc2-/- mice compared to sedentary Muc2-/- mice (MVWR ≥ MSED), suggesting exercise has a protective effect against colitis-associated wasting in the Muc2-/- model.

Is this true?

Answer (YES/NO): NO